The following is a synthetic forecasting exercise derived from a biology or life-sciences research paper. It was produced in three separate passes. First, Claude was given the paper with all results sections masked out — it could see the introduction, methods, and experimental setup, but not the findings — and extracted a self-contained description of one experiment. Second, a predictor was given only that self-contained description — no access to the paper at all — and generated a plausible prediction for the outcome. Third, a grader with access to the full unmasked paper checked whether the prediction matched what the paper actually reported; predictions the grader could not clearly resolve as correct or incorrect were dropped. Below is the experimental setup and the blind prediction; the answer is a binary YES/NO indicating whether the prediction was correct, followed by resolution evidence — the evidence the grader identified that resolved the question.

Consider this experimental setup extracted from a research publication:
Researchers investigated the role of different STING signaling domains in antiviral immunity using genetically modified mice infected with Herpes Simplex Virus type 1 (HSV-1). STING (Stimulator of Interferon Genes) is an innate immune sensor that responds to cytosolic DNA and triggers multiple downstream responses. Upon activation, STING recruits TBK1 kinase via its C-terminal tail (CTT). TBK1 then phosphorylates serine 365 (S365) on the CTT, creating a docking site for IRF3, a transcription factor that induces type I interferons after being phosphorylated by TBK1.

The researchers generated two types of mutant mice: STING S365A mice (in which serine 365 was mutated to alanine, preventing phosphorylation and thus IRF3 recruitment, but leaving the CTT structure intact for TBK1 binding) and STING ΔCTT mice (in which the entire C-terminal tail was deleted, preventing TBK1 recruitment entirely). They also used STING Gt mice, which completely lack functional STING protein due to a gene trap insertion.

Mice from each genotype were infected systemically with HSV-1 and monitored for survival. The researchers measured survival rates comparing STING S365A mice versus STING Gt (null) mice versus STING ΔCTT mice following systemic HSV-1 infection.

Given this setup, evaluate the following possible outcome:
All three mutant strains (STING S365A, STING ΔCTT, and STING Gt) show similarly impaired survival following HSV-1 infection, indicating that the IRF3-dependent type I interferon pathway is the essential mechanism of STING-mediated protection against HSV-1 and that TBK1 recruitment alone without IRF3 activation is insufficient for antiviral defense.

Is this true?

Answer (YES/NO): NO